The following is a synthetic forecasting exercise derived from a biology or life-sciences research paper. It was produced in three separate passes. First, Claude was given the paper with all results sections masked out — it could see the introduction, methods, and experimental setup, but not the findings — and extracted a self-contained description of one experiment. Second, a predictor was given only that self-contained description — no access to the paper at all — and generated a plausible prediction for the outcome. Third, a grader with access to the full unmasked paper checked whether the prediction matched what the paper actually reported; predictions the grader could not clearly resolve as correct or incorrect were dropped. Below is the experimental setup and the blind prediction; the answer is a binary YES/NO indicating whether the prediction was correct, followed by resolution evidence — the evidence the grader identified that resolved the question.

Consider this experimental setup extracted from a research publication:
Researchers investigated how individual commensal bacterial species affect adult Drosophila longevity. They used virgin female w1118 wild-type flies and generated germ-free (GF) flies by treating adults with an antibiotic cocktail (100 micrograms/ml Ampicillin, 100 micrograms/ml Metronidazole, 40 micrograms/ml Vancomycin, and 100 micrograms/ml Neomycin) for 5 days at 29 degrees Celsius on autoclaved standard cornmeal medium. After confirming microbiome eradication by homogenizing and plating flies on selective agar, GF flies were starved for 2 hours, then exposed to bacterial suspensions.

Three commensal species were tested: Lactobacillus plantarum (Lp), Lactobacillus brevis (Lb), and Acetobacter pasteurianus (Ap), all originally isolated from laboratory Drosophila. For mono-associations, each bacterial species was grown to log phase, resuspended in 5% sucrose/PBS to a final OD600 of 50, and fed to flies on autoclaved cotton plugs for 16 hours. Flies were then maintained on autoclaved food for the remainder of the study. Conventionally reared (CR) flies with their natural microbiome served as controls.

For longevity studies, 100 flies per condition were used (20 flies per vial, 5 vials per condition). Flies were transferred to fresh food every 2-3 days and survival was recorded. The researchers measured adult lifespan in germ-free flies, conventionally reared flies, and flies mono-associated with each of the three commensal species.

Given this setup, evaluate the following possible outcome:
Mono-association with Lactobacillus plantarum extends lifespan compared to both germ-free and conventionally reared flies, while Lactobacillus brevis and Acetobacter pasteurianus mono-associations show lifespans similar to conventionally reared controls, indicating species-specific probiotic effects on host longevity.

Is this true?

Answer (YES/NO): NO